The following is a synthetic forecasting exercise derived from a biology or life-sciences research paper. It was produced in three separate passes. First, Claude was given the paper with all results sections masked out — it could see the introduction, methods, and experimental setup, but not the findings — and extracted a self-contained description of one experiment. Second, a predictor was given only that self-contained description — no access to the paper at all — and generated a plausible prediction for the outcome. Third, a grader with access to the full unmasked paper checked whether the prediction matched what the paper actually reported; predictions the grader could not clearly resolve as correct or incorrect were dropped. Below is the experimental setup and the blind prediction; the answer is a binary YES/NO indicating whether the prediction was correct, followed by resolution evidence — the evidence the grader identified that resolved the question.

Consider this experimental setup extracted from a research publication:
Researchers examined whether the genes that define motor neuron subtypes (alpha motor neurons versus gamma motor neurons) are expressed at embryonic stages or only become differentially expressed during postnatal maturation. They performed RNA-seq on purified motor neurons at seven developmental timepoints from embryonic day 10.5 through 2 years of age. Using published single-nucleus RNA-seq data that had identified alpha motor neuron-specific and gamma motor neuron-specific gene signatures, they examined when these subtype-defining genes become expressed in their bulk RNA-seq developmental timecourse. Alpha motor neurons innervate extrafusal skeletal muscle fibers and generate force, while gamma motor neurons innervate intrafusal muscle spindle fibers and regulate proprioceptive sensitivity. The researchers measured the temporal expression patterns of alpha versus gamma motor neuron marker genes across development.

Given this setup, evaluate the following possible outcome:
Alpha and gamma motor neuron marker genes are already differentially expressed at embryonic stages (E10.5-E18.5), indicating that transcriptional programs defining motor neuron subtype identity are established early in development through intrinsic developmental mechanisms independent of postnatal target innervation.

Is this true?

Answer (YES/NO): NO